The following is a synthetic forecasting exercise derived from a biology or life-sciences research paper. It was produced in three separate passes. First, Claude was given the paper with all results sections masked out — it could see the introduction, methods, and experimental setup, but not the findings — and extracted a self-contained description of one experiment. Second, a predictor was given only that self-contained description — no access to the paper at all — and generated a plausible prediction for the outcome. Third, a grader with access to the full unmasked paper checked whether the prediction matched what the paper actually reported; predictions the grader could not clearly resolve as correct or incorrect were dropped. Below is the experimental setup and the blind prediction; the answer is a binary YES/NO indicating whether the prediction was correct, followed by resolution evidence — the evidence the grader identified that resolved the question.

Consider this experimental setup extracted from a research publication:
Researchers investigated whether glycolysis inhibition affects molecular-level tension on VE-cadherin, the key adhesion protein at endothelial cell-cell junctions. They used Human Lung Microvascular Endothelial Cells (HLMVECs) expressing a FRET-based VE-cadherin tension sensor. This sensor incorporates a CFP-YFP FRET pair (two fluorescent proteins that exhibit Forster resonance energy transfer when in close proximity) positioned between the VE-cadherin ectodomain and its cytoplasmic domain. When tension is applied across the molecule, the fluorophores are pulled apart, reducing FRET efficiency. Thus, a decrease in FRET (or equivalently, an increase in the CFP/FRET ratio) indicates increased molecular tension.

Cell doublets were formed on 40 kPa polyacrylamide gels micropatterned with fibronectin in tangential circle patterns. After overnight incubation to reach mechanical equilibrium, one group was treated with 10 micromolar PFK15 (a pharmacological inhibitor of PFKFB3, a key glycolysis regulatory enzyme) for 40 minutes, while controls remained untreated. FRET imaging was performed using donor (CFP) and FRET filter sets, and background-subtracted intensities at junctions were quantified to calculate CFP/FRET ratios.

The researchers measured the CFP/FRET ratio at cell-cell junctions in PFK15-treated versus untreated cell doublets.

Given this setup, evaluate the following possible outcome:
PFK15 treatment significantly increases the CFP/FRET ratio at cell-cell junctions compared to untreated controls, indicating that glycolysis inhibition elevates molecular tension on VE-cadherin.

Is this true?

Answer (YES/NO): NO